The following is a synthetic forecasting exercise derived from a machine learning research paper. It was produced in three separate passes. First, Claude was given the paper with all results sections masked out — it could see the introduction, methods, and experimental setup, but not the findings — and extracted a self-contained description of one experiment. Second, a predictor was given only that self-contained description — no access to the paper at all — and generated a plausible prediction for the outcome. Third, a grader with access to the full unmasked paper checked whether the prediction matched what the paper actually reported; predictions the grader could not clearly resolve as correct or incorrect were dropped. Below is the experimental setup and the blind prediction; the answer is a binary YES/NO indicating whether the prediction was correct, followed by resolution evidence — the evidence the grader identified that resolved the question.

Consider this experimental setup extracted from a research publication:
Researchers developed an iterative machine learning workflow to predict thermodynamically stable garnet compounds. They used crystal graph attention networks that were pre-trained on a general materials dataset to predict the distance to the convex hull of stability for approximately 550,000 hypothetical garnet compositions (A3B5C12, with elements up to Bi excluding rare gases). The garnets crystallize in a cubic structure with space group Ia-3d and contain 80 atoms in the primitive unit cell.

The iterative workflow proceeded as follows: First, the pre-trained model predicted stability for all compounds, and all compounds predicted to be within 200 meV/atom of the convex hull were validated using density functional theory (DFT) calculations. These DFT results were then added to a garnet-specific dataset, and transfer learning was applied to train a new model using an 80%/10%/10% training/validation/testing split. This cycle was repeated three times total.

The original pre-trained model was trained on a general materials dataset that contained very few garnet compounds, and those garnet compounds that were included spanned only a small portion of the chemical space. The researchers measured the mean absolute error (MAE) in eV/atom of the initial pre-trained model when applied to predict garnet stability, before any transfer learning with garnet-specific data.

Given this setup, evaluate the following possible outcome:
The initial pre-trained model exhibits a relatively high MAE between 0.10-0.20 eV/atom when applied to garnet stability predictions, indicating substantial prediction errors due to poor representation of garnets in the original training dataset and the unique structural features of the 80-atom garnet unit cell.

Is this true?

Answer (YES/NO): NO